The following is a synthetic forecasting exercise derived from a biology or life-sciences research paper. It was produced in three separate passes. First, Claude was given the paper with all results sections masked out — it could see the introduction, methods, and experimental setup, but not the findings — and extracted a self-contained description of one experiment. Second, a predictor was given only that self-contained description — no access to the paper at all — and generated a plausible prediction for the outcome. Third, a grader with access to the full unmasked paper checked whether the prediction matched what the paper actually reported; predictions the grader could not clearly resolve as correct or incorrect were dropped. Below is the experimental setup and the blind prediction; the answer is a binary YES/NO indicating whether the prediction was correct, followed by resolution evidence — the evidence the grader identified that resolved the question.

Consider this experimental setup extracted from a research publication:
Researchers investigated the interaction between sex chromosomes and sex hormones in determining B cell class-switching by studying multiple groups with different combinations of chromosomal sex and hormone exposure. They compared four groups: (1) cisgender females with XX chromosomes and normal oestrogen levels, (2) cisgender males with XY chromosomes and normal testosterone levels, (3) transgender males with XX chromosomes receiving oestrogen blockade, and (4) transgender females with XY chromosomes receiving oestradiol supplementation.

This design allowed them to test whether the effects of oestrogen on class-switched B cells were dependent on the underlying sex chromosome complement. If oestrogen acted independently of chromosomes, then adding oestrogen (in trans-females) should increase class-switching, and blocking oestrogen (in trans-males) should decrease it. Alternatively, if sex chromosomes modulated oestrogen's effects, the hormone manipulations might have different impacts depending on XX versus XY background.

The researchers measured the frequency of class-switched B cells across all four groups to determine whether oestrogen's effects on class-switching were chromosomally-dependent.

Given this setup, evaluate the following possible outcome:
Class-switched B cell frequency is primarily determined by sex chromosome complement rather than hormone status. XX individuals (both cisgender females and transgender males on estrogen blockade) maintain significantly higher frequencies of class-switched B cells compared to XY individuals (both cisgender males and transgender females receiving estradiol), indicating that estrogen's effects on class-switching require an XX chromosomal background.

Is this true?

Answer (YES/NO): NO